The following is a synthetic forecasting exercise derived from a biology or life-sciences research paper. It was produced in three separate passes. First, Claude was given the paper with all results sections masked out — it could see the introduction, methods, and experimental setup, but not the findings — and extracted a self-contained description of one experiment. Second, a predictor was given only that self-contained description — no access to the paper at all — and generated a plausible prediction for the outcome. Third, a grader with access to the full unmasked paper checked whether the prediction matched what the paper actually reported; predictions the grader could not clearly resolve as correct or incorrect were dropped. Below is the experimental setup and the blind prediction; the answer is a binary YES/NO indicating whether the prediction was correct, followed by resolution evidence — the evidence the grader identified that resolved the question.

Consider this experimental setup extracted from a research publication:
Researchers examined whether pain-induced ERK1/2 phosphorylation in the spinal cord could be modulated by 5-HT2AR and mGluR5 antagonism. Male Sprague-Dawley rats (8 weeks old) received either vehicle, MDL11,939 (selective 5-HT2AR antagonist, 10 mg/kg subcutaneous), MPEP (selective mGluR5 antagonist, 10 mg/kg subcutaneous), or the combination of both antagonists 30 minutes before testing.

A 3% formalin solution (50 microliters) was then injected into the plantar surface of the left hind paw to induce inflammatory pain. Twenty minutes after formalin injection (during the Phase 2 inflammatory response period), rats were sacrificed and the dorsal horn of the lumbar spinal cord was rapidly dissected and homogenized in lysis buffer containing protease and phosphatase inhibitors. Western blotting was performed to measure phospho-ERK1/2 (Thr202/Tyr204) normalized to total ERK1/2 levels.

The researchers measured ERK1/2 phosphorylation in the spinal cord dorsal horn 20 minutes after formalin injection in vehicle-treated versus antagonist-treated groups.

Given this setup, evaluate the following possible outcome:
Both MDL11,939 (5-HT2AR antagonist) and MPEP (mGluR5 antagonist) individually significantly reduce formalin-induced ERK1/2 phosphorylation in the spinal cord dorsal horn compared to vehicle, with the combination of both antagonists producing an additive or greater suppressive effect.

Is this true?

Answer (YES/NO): NO